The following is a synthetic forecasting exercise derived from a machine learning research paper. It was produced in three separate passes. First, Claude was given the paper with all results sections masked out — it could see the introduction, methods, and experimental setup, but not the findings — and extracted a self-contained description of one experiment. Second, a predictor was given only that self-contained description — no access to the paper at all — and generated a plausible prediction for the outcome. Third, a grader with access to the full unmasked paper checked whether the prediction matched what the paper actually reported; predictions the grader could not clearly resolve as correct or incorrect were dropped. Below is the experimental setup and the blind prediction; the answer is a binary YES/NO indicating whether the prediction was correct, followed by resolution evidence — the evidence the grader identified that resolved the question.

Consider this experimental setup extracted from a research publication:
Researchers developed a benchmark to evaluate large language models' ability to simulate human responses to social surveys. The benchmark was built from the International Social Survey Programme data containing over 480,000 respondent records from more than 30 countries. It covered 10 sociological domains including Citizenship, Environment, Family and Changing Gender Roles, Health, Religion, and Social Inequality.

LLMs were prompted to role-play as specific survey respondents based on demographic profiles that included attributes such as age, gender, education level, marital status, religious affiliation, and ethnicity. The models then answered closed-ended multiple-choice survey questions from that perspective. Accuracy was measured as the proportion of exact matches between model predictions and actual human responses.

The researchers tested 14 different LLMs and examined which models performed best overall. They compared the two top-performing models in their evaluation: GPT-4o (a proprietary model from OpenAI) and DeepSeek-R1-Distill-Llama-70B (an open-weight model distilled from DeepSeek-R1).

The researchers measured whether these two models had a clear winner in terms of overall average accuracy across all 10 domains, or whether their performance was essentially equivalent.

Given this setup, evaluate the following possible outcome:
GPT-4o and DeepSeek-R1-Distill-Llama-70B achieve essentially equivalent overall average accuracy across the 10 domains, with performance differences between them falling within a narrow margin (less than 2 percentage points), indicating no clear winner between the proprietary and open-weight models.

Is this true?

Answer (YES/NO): YES